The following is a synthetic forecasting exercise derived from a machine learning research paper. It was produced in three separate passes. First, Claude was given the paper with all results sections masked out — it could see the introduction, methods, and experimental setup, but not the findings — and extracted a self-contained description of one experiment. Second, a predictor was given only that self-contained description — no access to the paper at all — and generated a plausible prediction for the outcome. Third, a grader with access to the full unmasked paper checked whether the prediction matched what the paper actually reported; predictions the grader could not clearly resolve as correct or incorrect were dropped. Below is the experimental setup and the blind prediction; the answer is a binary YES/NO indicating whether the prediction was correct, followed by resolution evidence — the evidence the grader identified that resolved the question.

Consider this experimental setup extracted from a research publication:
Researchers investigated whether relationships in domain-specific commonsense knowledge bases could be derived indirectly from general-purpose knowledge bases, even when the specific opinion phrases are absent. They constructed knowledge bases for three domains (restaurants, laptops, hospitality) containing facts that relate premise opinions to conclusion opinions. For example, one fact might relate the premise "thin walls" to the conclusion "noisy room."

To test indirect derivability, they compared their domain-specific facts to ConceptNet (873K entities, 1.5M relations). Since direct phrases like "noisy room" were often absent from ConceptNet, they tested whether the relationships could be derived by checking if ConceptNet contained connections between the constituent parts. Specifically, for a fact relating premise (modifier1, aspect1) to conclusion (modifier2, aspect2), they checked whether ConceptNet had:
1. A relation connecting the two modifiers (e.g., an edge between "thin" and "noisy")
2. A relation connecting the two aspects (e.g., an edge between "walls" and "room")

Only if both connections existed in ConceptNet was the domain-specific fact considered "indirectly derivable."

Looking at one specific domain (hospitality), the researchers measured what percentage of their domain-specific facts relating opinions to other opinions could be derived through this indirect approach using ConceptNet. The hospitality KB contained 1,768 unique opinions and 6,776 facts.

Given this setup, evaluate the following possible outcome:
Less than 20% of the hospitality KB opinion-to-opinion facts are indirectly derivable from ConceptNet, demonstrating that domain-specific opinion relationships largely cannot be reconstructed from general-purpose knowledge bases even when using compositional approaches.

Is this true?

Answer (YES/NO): NO